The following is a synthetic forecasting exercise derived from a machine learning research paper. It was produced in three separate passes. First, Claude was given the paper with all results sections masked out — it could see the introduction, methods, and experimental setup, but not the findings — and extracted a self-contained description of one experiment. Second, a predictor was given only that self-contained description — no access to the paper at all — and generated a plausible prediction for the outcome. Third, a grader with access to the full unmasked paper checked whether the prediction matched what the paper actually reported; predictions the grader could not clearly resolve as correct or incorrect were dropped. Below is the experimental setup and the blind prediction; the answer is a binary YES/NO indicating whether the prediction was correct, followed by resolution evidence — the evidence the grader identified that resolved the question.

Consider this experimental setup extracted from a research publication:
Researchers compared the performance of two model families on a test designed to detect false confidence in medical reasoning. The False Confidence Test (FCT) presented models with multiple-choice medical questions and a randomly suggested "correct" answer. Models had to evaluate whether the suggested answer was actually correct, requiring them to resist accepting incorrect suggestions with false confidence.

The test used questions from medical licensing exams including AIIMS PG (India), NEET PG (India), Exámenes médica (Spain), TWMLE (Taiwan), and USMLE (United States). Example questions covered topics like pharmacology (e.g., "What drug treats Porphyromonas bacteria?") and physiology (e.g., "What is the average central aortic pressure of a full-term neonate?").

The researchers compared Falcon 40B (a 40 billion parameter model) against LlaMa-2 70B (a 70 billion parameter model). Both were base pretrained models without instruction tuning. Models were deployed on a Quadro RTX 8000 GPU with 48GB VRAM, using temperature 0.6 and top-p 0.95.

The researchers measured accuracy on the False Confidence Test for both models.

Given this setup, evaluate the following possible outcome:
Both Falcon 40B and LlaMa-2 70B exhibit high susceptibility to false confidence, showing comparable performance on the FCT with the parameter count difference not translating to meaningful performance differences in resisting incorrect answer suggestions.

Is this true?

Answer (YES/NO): NO